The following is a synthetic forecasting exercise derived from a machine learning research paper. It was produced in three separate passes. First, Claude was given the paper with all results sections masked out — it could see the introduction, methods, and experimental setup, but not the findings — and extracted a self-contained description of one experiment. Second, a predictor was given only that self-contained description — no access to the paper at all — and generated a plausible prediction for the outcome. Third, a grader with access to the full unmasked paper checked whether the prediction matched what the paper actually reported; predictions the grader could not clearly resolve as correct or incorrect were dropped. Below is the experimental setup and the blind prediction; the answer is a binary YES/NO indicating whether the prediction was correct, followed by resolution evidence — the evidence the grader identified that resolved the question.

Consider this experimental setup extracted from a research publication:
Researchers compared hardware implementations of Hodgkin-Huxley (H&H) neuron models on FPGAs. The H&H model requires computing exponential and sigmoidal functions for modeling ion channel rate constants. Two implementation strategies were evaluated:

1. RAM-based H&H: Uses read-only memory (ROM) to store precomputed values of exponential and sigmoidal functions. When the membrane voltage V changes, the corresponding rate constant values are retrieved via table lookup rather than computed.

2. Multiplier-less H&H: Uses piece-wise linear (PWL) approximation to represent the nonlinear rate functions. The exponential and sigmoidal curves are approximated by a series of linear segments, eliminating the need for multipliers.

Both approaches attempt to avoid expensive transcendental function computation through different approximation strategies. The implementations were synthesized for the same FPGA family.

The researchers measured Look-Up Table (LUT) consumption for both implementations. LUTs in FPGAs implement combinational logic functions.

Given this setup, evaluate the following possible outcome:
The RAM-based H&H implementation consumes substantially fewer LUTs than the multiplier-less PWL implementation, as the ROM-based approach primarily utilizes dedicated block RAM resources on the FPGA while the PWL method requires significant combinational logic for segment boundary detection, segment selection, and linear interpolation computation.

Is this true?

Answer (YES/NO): YES